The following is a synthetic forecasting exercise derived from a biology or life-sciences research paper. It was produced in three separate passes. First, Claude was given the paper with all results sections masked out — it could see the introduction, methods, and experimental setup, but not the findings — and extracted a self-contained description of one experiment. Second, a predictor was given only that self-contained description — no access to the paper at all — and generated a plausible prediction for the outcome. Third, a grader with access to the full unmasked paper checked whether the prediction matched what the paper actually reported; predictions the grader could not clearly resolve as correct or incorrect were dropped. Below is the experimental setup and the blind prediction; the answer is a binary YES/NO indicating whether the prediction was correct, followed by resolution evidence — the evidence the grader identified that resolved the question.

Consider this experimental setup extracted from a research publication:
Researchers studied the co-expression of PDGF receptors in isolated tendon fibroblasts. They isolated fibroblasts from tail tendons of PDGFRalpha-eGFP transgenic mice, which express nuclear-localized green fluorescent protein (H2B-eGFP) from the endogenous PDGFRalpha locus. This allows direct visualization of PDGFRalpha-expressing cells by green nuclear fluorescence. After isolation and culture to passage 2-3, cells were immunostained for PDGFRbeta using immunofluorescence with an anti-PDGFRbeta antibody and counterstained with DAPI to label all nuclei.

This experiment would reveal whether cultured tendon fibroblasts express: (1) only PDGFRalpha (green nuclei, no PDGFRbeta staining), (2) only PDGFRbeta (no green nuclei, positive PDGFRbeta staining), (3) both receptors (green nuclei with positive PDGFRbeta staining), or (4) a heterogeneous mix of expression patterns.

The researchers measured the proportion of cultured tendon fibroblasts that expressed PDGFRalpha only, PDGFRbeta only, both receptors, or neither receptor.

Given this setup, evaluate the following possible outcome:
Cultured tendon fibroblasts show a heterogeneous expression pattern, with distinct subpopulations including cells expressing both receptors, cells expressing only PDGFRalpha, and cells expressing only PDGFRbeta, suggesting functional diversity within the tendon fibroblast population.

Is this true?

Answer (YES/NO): NO